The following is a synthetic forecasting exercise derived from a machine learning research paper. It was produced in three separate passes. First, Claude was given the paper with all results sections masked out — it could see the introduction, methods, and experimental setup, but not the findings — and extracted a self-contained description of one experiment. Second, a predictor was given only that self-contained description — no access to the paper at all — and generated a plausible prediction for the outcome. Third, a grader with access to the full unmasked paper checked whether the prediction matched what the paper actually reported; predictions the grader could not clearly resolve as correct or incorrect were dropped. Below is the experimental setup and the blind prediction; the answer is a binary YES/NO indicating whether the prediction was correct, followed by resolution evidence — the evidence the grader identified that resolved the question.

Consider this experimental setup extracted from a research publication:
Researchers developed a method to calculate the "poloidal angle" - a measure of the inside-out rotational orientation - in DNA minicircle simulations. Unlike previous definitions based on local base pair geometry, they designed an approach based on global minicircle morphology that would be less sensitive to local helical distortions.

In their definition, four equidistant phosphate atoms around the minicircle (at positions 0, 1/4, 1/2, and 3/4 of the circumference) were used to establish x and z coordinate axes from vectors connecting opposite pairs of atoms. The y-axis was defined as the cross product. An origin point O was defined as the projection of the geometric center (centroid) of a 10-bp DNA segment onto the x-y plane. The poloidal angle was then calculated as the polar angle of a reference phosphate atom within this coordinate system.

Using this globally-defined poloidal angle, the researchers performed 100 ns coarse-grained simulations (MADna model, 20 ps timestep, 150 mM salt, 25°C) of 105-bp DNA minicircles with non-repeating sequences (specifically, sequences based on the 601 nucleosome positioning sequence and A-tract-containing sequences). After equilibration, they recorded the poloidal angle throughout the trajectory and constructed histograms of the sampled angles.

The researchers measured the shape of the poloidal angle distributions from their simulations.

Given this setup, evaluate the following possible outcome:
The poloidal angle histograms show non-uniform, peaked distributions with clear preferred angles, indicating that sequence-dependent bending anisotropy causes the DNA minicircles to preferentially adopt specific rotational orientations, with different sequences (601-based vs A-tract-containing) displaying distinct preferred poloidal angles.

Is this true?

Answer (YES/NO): YES